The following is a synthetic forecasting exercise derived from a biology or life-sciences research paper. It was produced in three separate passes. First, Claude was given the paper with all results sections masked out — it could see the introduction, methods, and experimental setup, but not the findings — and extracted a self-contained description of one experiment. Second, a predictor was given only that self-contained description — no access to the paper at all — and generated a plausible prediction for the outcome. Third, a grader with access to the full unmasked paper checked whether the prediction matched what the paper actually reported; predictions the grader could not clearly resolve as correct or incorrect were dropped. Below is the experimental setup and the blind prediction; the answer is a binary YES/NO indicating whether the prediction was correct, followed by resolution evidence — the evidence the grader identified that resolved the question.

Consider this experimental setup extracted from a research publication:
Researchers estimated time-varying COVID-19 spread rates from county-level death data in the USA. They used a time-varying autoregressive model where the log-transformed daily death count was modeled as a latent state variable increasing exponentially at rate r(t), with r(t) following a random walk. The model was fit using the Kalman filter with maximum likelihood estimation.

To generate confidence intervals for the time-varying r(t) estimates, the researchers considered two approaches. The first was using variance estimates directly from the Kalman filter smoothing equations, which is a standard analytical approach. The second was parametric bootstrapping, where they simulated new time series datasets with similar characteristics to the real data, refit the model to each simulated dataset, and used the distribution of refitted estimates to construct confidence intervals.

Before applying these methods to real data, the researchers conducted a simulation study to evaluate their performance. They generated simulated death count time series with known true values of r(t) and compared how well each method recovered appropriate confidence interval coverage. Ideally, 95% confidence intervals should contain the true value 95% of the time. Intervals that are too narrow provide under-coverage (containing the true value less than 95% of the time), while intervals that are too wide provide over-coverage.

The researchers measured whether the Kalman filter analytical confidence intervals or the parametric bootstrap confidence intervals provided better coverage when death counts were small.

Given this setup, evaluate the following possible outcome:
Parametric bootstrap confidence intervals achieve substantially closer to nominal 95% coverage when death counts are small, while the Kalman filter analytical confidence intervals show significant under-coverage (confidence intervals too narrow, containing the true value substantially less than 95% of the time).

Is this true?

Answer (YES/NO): YES